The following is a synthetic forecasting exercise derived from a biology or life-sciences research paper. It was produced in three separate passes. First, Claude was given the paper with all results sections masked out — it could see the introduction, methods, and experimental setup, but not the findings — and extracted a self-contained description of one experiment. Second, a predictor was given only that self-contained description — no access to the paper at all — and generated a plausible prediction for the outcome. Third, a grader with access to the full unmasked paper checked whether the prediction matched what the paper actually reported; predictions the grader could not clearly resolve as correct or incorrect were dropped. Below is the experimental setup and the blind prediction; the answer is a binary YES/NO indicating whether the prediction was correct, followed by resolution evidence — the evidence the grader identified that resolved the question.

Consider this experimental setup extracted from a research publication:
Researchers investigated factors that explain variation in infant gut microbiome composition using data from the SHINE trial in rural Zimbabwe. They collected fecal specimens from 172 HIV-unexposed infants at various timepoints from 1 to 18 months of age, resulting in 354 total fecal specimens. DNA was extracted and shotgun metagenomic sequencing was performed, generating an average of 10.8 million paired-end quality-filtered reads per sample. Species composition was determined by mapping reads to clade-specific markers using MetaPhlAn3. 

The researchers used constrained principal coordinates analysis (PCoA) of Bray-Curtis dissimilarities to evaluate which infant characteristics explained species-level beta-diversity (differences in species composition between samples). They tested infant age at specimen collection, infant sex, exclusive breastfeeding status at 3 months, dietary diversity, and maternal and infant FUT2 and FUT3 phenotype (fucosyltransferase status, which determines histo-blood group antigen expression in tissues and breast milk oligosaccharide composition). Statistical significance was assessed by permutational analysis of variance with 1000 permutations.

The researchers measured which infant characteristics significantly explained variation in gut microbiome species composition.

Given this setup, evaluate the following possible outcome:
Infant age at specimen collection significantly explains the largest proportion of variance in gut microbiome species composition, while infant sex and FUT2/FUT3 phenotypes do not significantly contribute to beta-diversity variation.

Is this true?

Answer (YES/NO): YES